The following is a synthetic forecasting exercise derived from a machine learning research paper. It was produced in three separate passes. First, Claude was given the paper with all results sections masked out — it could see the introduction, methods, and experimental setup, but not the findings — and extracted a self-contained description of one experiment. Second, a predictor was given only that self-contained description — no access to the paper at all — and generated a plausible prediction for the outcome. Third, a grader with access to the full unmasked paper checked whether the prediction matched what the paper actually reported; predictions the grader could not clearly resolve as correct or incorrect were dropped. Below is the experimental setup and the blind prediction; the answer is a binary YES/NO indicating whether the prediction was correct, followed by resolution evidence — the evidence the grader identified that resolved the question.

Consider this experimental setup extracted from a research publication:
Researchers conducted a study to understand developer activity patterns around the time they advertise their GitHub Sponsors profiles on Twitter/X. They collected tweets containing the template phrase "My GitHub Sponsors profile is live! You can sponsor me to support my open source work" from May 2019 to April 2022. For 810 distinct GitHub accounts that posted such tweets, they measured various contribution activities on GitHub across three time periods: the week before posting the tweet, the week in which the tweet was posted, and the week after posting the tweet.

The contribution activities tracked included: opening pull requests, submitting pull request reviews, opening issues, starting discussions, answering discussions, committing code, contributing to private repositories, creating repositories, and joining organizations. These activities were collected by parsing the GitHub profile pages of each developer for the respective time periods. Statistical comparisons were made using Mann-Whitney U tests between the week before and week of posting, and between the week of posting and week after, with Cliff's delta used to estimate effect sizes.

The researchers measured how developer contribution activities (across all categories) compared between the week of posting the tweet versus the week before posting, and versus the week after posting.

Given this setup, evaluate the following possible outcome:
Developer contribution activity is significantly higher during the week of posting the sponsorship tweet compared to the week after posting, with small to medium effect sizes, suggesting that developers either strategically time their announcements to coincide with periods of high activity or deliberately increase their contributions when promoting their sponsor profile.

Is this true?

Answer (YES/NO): NO